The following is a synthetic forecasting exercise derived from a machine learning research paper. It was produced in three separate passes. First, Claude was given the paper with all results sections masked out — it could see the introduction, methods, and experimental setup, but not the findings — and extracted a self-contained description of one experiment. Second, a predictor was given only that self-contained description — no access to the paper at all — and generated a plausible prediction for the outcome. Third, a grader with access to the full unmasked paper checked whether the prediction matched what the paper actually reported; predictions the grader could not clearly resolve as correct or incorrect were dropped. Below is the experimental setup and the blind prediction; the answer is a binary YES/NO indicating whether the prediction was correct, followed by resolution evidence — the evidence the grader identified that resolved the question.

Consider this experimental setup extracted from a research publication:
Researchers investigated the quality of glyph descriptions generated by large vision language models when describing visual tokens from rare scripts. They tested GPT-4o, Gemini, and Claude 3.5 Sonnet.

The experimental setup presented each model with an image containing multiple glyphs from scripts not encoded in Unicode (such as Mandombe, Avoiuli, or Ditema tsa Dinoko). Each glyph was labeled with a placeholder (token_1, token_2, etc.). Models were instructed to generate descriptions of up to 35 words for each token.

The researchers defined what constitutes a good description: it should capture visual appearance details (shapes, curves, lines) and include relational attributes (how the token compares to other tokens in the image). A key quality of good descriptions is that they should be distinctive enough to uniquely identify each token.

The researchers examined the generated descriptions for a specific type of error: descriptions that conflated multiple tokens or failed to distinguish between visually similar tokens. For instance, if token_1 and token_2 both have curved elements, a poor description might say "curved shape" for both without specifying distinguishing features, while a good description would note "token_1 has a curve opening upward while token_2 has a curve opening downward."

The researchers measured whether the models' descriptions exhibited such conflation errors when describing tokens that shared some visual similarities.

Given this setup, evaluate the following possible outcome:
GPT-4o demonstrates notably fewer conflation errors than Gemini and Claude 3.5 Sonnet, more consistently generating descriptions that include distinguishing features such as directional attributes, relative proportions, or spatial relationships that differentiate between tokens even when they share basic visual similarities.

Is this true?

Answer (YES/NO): NO